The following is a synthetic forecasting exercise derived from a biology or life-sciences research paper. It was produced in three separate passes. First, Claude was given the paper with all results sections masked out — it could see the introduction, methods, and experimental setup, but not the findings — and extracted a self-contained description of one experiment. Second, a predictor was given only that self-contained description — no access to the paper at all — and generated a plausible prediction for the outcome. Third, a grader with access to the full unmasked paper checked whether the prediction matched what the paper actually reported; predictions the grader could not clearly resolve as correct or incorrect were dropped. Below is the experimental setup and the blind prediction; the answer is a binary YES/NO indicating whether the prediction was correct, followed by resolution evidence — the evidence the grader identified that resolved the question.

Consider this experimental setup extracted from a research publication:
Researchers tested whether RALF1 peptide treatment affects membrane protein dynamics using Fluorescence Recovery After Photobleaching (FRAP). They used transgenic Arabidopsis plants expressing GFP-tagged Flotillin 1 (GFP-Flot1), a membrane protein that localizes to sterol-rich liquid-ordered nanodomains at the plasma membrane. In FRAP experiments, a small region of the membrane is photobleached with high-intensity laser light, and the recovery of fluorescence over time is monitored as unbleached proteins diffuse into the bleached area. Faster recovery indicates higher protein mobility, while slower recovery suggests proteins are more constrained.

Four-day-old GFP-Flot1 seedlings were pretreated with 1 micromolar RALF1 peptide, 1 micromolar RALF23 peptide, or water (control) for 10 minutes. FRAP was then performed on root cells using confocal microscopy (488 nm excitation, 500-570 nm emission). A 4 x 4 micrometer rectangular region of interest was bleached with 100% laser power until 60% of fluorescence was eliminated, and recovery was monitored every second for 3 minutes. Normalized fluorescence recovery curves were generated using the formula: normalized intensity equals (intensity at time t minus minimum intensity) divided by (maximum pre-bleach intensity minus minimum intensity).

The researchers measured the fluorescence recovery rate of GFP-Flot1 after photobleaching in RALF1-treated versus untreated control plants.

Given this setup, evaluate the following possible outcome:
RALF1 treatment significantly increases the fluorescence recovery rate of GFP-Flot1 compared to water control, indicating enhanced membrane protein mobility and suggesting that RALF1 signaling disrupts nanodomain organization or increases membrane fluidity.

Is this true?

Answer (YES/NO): NO